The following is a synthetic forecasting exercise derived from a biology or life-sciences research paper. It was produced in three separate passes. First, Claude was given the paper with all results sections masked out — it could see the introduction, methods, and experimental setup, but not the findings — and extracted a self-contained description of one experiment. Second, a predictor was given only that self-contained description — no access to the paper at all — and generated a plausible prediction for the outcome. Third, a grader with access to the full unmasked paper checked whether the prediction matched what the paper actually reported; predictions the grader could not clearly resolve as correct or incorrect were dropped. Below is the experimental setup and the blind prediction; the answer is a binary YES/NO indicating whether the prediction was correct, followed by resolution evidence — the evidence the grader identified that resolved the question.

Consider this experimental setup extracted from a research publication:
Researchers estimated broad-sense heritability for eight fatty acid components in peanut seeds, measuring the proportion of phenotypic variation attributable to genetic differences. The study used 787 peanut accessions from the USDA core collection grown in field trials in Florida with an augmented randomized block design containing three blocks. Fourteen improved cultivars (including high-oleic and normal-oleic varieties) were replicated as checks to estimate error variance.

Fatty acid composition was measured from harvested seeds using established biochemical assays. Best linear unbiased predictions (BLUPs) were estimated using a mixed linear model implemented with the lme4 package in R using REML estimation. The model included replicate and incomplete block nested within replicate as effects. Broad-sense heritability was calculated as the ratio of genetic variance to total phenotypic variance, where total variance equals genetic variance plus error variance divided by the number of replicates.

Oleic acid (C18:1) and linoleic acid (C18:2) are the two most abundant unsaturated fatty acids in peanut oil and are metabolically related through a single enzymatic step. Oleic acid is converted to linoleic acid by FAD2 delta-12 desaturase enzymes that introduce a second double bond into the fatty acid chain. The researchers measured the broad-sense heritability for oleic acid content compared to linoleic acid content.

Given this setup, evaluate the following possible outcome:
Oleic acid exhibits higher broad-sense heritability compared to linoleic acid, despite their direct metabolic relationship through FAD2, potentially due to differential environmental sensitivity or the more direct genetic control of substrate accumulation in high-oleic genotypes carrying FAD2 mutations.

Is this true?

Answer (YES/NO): NO